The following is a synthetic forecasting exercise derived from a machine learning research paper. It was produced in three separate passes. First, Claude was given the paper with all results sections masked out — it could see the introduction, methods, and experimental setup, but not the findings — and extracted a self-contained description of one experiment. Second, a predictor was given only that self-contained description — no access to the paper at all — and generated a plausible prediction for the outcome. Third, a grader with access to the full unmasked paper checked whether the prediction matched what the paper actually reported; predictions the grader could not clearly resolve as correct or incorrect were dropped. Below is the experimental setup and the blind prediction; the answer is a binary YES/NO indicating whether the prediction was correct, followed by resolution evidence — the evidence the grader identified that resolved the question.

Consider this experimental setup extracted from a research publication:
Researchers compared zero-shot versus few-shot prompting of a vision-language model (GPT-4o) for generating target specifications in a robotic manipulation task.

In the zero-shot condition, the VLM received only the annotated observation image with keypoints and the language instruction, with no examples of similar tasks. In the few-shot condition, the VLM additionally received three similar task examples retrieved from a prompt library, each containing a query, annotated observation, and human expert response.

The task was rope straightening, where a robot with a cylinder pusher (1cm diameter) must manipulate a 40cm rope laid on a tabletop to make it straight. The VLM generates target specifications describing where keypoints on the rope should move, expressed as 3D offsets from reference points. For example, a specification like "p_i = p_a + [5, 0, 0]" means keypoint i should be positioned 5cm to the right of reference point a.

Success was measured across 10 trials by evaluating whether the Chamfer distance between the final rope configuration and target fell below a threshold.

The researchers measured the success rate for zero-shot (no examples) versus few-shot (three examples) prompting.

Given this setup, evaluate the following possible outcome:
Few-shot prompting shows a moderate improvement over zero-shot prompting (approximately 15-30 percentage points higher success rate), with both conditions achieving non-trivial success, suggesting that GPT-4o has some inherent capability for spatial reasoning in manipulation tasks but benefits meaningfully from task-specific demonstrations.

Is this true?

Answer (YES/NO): NO